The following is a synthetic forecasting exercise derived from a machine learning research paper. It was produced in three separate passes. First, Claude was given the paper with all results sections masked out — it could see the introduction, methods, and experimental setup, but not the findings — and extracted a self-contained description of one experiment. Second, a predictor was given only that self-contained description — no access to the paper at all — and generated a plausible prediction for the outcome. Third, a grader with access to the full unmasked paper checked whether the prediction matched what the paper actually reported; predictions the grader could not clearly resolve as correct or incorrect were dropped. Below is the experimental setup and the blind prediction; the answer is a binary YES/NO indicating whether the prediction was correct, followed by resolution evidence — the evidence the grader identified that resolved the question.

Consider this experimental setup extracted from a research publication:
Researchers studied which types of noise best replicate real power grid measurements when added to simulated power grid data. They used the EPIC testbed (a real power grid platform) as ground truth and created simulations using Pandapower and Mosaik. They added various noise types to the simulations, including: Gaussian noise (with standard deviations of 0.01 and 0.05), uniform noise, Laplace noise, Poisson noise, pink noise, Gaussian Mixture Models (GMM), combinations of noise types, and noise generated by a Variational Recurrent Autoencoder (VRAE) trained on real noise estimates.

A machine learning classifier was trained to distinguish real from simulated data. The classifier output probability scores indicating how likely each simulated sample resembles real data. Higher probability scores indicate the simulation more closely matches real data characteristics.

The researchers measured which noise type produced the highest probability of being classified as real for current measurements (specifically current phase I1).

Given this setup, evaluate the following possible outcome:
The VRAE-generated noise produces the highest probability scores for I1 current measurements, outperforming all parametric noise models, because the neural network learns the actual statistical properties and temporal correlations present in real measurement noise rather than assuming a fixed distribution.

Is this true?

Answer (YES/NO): NO